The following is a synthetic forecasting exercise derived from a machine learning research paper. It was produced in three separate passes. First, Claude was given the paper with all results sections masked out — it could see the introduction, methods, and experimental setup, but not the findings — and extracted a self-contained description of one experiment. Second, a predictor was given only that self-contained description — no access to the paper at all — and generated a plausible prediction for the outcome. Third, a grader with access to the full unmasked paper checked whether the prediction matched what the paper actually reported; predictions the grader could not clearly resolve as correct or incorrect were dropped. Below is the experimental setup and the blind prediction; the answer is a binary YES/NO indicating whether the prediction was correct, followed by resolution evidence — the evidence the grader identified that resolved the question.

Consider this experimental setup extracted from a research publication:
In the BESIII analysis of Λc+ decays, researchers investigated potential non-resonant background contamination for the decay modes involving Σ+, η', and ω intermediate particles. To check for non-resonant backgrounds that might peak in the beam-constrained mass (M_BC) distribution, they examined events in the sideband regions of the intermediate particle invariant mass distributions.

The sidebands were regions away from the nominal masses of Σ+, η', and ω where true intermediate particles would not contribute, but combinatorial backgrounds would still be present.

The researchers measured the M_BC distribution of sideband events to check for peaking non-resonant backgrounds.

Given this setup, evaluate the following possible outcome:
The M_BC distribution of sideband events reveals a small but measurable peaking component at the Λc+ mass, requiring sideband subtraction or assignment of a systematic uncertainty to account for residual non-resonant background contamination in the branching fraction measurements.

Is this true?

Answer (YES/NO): NO